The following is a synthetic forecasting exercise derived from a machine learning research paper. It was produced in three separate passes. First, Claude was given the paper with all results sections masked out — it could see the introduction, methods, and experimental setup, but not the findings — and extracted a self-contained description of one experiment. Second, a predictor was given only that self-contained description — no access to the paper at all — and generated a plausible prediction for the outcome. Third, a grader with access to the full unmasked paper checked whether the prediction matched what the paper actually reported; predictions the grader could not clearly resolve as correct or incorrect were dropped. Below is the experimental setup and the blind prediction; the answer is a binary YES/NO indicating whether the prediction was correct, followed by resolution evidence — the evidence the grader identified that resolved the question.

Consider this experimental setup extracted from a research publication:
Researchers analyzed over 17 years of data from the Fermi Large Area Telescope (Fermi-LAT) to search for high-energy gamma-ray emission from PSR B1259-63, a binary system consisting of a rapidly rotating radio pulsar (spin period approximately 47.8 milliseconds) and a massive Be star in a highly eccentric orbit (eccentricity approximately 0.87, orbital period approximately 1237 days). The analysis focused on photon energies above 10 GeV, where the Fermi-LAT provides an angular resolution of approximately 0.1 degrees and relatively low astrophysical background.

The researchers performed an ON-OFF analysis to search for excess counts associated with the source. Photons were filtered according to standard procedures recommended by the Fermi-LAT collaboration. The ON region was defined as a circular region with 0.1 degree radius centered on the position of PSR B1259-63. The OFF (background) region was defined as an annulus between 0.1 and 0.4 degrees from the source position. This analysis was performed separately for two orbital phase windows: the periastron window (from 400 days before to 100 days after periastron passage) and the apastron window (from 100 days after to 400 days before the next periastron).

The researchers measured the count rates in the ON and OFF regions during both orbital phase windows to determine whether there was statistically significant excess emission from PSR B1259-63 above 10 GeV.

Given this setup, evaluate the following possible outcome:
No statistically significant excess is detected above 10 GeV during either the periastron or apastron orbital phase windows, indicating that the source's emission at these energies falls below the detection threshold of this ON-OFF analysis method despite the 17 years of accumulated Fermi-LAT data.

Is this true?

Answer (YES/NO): NO